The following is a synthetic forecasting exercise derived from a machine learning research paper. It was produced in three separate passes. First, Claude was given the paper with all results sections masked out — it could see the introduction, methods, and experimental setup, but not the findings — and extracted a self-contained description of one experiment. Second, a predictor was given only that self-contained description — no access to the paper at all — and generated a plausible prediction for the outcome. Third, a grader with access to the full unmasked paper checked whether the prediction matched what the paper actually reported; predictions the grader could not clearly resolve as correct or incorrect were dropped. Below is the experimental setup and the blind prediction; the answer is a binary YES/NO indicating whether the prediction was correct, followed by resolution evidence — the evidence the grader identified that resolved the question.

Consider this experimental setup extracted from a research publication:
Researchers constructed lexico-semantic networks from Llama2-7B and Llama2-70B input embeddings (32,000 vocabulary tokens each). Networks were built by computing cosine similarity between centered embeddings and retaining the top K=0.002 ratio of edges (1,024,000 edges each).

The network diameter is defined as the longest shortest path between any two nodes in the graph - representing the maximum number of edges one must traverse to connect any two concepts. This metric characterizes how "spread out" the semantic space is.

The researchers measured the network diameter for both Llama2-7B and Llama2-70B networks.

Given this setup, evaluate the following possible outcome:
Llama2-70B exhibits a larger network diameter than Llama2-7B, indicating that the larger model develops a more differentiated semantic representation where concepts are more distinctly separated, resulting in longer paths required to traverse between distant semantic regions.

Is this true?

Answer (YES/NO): NO